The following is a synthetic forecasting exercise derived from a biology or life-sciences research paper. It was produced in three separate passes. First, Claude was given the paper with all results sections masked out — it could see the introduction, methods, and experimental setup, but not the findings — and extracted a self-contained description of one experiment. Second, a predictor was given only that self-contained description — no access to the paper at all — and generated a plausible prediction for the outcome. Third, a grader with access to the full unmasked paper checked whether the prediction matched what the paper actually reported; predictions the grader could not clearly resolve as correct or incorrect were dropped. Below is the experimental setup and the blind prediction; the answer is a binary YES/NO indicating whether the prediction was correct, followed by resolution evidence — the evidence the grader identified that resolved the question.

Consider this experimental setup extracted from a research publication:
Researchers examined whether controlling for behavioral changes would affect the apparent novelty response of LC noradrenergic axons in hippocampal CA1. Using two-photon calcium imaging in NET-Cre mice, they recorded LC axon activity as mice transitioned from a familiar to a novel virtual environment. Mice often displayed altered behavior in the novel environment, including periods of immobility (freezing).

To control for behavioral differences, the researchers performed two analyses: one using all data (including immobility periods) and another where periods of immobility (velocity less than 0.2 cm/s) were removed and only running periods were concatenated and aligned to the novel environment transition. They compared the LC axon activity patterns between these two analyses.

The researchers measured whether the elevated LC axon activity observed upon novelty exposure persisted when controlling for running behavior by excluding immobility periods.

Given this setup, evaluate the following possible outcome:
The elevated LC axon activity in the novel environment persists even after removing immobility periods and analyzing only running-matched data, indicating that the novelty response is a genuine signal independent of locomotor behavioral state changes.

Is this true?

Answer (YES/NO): YES